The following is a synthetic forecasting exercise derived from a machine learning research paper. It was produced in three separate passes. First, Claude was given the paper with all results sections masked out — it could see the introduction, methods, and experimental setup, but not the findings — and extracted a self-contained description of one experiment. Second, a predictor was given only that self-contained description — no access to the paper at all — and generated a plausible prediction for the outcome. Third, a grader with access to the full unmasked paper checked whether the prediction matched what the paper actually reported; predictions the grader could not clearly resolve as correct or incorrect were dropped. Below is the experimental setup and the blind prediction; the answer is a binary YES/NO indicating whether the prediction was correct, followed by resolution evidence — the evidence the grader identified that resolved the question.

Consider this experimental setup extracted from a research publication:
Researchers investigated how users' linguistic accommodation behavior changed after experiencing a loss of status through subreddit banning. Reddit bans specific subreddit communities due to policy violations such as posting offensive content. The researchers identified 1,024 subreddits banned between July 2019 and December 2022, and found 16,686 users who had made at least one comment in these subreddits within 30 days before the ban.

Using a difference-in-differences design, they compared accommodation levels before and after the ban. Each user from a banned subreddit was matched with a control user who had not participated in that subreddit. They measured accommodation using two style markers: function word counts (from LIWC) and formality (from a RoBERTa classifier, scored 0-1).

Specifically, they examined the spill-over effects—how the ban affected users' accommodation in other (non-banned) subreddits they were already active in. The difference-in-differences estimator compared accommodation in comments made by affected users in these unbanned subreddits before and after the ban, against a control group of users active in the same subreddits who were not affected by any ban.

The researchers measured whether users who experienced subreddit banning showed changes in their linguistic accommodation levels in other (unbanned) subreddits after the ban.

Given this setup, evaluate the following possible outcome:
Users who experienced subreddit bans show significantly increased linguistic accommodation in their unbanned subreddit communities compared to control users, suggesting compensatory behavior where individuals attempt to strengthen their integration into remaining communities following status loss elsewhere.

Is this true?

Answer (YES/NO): YES